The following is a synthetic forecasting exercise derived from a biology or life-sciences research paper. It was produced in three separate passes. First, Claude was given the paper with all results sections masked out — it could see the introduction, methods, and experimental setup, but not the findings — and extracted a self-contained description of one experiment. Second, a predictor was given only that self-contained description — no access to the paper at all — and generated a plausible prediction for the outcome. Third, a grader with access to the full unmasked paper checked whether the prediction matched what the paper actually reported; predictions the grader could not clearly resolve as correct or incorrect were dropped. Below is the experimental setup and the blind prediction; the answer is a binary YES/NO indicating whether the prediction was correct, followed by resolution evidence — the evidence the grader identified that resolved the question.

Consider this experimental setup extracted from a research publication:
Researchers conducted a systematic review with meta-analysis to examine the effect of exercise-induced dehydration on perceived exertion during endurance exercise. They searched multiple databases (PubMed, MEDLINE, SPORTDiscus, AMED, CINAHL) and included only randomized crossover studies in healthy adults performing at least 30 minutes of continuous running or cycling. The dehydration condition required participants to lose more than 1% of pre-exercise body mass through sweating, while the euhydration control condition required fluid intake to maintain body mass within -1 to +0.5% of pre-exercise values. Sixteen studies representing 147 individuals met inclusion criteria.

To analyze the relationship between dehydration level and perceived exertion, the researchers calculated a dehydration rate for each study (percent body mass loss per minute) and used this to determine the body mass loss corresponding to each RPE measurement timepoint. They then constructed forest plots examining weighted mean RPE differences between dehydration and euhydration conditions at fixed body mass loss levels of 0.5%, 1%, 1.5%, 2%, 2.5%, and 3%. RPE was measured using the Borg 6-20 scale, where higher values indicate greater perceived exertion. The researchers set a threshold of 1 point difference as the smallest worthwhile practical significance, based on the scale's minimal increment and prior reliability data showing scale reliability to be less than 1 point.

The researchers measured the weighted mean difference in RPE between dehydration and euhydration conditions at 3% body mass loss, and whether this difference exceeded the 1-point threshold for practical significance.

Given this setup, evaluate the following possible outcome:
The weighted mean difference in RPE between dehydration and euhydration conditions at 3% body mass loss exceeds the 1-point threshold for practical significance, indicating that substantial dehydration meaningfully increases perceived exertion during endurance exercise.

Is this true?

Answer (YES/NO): NO